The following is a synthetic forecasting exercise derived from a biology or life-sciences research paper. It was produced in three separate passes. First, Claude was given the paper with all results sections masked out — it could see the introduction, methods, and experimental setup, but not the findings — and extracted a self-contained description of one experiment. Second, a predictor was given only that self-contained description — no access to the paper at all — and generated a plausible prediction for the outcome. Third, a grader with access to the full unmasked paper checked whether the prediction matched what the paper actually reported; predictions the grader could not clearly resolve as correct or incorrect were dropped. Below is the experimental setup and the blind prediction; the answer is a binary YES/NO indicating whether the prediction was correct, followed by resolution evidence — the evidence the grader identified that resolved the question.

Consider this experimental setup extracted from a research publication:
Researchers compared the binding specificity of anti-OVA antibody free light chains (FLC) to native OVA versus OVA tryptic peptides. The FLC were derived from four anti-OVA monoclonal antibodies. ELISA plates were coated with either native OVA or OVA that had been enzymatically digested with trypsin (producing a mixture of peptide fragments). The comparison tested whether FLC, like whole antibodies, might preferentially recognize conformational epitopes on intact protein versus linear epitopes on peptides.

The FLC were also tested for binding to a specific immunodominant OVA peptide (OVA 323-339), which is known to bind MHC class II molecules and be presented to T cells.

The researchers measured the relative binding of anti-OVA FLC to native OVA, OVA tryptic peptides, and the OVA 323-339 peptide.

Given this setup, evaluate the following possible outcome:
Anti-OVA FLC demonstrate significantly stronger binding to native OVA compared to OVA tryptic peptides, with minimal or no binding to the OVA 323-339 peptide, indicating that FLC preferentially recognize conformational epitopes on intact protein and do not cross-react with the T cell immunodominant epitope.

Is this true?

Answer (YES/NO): NO